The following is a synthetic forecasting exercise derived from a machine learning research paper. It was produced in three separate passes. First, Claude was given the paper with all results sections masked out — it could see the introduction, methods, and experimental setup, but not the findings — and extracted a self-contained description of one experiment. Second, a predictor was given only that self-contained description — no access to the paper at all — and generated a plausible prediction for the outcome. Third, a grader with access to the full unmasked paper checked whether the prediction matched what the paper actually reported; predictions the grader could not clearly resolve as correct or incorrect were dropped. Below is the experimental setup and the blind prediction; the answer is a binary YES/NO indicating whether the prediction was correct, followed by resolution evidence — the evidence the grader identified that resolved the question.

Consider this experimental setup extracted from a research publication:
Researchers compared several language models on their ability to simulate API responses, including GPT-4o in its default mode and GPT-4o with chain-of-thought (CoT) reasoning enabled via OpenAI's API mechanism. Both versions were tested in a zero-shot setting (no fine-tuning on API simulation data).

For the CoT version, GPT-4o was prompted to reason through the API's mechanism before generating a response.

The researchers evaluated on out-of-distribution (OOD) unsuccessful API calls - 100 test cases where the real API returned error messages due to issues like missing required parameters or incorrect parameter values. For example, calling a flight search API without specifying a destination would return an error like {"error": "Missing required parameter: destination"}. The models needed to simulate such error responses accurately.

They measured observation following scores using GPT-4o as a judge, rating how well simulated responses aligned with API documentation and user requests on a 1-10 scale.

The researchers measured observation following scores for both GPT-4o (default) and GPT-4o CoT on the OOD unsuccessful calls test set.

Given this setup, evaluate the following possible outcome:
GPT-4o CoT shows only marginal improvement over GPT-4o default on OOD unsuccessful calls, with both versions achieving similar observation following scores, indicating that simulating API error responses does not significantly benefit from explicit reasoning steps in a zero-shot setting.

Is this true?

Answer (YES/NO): NO